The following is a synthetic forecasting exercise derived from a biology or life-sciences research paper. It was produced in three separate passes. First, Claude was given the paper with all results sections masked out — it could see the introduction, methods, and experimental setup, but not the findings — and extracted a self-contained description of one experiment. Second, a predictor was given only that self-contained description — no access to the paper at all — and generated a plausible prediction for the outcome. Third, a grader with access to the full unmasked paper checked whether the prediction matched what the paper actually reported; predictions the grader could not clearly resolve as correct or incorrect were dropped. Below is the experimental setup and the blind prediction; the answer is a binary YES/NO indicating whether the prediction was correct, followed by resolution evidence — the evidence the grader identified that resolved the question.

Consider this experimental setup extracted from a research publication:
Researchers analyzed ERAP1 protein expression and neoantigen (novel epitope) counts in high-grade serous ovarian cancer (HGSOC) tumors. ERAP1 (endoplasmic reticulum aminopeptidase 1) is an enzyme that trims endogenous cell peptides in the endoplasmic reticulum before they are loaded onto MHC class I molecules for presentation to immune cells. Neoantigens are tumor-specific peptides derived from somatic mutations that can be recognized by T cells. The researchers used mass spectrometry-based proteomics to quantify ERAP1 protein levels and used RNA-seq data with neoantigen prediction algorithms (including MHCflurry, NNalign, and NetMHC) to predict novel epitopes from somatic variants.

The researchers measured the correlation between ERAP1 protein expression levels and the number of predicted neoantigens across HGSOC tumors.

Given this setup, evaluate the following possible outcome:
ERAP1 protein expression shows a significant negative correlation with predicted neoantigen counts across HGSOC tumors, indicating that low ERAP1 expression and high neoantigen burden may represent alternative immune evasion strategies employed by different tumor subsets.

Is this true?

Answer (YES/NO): YES